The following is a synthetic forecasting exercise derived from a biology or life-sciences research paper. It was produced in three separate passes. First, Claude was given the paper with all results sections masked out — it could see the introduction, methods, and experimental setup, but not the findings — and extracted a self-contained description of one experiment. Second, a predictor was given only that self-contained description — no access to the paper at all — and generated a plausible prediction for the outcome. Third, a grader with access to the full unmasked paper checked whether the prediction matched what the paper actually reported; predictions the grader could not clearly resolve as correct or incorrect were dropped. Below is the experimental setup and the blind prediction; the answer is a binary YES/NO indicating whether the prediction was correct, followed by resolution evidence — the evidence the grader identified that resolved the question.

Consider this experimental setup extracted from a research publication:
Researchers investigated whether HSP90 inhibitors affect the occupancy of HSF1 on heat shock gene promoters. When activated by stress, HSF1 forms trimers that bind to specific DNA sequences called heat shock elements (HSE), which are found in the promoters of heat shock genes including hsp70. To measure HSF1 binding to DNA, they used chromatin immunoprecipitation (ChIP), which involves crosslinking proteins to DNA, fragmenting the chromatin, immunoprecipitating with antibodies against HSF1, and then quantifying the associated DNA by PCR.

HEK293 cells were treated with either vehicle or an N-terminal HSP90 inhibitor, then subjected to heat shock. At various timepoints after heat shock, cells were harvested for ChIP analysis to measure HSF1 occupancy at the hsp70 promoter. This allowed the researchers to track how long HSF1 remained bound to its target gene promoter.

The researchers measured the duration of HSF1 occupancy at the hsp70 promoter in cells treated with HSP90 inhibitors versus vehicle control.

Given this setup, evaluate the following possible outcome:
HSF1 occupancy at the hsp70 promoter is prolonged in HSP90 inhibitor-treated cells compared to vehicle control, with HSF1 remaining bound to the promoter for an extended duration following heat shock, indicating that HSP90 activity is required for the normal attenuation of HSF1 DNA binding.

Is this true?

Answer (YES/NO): YES